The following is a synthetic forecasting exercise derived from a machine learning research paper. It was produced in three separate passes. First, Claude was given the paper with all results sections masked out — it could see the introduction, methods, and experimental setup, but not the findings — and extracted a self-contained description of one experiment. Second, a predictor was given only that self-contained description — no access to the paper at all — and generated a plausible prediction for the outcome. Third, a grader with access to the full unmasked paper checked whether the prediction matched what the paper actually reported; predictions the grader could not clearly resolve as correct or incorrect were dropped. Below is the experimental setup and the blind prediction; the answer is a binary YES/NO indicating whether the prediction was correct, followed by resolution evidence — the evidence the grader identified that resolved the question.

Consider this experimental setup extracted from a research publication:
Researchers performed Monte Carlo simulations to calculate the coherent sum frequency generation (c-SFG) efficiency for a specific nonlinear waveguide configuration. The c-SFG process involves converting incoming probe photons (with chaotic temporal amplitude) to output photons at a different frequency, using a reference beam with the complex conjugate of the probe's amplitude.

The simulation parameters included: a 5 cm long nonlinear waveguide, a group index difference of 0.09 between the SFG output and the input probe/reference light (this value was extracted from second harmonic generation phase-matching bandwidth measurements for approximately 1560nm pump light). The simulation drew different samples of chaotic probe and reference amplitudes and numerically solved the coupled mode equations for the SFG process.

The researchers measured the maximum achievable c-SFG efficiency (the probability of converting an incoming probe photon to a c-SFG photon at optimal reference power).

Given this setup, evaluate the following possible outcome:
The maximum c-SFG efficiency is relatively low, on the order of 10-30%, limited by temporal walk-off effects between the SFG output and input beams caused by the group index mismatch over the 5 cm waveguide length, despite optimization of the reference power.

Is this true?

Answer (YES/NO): NO